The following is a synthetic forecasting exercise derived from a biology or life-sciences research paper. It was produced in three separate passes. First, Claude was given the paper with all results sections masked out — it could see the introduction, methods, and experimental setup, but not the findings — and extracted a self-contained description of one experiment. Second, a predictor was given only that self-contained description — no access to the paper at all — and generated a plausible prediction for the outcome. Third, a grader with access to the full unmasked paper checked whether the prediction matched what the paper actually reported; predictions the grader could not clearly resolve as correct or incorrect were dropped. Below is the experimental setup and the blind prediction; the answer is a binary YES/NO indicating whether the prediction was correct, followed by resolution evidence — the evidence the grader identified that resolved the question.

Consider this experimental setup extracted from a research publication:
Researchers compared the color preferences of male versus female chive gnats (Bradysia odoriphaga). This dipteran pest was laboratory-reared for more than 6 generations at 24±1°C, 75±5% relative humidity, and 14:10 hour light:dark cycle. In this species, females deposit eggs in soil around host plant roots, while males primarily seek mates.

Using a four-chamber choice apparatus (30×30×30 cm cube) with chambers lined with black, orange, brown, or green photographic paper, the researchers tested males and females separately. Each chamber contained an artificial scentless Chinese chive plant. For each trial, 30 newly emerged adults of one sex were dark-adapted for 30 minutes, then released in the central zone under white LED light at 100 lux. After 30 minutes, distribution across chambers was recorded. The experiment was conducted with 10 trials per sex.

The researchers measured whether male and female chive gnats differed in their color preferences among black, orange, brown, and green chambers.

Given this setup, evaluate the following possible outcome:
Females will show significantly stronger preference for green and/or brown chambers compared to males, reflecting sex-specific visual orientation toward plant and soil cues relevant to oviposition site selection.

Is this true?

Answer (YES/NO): NO